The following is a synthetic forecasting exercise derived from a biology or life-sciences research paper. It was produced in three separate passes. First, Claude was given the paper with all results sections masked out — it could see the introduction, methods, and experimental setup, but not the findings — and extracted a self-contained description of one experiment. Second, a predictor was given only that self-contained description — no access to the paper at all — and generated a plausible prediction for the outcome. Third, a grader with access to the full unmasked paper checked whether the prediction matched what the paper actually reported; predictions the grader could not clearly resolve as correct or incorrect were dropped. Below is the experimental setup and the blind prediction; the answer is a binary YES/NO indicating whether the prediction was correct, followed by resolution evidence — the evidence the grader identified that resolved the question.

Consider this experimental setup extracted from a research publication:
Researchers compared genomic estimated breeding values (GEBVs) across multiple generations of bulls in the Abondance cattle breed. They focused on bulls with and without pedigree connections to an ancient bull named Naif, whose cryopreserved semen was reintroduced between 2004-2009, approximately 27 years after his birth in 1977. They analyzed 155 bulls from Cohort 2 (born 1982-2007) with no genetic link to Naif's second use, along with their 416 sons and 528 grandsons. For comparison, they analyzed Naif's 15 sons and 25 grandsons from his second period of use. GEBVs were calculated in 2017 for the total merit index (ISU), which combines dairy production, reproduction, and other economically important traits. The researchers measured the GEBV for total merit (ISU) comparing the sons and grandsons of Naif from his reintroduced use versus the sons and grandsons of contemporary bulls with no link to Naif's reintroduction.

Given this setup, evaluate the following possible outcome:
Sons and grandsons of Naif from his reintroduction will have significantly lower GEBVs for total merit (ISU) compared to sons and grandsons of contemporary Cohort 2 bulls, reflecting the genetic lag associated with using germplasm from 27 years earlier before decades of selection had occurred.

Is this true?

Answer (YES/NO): NO